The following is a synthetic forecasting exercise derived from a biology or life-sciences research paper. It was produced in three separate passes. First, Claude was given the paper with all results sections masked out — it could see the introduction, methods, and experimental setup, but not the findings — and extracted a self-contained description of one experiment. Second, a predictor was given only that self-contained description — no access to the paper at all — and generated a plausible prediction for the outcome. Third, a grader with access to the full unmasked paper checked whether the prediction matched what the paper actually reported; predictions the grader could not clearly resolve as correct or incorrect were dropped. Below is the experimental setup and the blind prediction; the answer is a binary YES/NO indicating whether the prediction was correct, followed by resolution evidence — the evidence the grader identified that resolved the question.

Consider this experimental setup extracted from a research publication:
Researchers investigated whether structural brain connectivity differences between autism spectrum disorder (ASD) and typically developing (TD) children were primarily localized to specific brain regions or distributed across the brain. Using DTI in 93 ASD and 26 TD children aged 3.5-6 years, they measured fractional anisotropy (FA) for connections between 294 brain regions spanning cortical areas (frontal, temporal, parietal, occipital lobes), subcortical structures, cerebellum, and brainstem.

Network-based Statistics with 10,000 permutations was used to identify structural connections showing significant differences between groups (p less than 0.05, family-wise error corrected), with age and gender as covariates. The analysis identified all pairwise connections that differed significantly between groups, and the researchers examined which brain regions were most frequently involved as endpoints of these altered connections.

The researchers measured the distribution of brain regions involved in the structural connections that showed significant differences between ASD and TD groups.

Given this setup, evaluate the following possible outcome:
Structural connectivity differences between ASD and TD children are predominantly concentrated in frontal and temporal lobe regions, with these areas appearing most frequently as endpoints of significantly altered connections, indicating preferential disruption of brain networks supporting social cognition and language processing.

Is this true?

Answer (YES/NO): NO